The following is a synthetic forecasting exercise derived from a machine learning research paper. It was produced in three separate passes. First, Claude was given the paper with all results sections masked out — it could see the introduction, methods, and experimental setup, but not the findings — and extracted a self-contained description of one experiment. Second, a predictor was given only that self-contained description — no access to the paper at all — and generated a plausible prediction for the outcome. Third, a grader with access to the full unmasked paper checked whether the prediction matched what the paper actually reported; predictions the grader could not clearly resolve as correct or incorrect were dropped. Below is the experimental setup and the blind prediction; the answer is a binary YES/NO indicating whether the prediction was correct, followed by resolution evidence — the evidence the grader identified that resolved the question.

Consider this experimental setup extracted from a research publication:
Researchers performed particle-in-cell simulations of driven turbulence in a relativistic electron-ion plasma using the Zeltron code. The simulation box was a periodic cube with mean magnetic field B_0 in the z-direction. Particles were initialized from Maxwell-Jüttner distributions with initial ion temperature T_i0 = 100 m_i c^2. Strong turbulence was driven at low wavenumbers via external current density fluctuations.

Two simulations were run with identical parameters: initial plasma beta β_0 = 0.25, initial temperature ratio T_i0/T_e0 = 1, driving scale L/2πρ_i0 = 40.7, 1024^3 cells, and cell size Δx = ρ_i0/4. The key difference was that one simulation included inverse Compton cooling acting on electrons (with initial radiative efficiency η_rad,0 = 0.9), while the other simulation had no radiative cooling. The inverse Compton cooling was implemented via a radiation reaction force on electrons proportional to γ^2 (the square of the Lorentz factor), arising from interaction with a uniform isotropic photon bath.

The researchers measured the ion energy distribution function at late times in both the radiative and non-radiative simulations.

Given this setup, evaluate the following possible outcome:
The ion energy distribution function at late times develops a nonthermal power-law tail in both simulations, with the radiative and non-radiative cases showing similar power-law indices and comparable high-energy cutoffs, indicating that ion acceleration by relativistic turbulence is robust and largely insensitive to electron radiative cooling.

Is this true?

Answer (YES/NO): NO